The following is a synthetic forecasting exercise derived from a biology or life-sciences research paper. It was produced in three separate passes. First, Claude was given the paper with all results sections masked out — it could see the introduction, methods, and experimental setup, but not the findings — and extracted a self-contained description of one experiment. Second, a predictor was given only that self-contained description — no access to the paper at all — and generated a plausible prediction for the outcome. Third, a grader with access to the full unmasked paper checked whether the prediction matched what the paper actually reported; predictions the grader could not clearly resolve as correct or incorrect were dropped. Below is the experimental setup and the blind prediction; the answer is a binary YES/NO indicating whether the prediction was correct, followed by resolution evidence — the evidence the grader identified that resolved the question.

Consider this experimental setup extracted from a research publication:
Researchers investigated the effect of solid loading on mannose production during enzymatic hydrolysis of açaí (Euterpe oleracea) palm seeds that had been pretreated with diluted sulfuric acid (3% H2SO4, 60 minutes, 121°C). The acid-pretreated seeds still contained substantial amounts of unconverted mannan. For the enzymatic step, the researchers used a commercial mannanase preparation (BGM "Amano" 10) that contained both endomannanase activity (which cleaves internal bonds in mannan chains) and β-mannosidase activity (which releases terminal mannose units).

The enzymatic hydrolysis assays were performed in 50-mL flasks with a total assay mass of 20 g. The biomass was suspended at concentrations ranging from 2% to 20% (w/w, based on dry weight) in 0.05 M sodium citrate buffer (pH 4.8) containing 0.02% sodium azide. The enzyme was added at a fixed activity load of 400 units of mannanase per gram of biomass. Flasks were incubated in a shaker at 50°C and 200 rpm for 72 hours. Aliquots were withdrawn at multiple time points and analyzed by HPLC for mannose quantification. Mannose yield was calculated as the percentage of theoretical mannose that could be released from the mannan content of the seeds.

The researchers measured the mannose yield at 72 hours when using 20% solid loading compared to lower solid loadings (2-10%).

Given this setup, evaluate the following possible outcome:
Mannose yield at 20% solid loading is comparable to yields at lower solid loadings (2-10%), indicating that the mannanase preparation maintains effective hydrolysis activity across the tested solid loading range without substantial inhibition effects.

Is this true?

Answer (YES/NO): YES